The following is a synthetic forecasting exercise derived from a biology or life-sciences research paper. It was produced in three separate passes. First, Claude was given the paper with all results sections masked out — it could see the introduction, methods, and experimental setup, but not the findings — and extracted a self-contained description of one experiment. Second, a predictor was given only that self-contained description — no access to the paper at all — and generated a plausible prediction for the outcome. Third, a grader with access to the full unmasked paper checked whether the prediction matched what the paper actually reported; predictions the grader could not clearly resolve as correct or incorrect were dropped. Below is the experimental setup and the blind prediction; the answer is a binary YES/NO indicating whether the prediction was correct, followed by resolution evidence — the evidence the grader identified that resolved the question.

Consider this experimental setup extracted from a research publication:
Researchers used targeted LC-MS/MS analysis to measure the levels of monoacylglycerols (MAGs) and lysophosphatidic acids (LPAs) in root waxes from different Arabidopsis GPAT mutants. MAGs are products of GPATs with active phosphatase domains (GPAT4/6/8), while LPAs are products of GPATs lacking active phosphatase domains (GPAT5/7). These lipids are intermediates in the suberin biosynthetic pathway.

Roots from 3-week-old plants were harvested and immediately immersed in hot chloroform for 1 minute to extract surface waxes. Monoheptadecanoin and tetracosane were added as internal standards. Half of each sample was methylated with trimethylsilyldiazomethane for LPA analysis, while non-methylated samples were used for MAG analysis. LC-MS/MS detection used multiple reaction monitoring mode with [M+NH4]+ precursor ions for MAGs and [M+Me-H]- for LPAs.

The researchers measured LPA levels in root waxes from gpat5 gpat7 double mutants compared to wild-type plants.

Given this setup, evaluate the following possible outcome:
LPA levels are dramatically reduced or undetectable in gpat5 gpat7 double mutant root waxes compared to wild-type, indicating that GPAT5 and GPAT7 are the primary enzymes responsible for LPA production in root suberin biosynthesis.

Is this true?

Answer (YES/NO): NO